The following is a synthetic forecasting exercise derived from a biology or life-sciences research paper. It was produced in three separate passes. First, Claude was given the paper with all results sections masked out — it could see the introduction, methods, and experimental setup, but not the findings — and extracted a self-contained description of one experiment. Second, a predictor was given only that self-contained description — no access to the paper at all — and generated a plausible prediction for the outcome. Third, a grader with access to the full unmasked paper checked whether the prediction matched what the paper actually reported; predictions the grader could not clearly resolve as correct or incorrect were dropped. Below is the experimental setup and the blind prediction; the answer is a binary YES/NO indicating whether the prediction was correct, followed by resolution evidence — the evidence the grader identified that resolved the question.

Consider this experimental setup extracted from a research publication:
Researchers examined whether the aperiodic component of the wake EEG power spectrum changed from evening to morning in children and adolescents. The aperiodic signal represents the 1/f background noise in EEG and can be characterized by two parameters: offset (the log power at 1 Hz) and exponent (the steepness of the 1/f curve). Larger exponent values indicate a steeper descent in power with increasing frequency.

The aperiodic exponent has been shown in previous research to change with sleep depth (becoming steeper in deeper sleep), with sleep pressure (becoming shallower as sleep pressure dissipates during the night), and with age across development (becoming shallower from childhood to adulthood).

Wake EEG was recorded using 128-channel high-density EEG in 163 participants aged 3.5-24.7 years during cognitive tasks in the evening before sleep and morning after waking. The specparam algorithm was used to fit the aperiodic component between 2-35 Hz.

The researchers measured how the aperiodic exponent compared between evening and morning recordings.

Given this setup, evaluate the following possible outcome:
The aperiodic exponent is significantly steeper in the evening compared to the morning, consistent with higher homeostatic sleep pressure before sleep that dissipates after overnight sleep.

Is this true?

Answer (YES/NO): NO